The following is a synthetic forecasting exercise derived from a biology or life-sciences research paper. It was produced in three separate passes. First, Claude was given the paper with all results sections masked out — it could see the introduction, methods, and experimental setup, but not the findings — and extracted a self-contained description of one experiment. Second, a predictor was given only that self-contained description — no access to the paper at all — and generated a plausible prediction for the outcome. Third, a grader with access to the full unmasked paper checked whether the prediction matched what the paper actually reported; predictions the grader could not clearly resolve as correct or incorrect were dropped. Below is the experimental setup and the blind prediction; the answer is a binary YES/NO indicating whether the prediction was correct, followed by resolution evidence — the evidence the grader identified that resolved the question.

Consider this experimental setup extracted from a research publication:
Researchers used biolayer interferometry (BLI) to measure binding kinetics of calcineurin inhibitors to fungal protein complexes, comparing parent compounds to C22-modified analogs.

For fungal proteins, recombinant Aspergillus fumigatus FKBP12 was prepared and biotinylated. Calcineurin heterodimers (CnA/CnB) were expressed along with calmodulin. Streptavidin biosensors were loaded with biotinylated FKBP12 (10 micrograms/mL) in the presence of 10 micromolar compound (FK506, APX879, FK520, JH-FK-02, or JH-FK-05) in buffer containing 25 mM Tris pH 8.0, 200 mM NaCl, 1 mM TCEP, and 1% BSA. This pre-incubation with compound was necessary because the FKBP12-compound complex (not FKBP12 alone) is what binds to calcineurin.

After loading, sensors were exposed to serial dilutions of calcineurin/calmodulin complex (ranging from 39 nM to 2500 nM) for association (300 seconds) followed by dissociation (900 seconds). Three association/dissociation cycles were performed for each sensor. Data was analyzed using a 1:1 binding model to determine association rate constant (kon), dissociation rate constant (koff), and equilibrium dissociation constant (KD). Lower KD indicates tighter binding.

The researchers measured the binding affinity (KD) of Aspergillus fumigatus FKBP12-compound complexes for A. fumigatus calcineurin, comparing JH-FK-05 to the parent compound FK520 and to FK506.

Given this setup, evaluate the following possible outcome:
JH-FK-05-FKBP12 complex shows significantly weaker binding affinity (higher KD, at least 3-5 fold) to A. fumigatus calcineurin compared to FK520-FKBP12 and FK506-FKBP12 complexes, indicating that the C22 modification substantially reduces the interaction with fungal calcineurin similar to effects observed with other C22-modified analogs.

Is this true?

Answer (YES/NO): NO